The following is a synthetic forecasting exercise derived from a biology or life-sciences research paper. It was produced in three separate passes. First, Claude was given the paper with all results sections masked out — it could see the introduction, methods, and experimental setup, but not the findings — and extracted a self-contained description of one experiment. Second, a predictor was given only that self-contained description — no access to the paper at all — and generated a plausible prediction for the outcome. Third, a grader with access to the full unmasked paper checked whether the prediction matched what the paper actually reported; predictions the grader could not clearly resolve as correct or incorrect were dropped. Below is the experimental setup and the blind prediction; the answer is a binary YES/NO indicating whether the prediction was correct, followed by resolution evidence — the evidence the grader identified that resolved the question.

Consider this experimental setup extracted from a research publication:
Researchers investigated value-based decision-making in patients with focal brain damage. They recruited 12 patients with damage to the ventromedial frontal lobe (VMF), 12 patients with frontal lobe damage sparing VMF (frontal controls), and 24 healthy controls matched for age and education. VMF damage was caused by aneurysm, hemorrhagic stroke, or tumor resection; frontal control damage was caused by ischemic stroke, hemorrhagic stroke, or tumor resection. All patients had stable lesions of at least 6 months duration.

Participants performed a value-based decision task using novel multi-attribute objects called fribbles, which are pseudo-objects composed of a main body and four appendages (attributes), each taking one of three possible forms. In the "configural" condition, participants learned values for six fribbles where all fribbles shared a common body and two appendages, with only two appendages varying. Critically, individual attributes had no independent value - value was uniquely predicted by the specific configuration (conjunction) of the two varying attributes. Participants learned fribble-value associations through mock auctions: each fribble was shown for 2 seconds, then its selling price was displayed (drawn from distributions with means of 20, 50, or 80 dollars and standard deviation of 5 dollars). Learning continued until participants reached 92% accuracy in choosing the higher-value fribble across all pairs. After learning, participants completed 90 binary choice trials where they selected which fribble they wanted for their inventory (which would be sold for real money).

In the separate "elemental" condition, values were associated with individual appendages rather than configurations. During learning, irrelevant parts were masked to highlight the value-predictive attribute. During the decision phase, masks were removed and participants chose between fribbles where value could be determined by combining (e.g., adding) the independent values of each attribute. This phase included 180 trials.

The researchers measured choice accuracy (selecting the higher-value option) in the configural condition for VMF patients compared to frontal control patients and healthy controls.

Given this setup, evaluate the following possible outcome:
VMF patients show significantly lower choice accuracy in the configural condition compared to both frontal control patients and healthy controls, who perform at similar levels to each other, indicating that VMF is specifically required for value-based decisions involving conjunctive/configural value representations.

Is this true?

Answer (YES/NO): YES